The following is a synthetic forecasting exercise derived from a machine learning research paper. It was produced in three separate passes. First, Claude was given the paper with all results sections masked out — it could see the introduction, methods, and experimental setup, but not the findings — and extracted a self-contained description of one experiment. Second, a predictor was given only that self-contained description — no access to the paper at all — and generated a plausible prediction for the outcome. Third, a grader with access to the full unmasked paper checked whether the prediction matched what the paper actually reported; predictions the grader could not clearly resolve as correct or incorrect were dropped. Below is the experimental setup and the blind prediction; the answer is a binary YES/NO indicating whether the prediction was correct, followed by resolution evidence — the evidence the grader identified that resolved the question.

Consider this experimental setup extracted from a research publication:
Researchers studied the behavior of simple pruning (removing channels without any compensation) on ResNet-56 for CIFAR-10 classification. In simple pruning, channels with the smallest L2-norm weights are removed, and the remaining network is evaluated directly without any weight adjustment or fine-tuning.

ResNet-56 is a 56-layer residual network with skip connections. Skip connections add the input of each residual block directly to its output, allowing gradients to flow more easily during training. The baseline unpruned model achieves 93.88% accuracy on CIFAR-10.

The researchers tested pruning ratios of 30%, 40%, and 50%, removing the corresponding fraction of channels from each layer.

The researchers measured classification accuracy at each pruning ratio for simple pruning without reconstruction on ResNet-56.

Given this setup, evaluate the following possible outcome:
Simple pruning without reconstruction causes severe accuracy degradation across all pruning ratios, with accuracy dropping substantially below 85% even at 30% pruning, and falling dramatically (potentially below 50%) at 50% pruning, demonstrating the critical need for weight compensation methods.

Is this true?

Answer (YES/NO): YES